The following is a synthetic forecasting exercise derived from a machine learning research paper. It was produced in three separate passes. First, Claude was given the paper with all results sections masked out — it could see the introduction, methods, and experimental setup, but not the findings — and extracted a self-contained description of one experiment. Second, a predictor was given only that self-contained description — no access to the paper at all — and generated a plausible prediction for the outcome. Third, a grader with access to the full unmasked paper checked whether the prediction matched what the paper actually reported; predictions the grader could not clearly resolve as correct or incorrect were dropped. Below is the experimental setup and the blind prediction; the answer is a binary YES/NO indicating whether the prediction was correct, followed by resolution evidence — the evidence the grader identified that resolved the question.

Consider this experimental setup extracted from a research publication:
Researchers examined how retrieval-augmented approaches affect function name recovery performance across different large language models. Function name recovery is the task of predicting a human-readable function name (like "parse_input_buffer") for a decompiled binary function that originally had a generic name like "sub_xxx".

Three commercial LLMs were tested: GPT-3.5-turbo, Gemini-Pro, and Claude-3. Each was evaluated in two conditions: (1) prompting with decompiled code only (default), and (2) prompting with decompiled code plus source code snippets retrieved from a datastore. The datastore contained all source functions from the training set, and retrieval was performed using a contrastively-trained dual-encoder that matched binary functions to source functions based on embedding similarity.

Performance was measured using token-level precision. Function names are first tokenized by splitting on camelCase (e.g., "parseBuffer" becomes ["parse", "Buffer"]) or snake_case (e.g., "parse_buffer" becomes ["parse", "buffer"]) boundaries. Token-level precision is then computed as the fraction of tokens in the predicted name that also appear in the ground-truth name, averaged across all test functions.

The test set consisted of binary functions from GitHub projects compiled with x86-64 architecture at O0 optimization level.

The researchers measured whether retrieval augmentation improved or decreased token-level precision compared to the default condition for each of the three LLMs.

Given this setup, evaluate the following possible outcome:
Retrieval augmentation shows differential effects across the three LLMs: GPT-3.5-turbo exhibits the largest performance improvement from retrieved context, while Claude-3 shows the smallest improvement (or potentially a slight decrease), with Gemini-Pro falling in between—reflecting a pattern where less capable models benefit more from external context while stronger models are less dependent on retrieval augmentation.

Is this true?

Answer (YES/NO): NO